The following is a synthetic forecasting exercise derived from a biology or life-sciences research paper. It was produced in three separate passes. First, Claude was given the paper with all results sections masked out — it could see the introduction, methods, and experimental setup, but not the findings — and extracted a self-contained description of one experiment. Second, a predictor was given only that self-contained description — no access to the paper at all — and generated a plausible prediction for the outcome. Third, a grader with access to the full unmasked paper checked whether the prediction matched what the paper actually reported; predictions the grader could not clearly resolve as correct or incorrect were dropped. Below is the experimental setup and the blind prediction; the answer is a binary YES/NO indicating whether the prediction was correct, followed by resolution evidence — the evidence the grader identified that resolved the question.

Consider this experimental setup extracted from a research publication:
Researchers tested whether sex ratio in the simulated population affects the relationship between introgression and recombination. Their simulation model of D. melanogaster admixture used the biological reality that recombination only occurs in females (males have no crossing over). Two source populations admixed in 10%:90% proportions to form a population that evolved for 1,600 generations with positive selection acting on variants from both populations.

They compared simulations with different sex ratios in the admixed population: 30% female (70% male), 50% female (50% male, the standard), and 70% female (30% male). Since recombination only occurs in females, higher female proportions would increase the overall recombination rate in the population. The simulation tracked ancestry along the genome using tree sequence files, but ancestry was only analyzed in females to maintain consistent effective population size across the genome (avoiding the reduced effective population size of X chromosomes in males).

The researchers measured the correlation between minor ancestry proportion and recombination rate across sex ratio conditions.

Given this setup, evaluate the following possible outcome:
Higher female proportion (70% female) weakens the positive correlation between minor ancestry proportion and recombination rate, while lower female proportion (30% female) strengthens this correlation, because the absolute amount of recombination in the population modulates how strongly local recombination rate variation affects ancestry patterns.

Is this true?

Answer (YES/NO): NO